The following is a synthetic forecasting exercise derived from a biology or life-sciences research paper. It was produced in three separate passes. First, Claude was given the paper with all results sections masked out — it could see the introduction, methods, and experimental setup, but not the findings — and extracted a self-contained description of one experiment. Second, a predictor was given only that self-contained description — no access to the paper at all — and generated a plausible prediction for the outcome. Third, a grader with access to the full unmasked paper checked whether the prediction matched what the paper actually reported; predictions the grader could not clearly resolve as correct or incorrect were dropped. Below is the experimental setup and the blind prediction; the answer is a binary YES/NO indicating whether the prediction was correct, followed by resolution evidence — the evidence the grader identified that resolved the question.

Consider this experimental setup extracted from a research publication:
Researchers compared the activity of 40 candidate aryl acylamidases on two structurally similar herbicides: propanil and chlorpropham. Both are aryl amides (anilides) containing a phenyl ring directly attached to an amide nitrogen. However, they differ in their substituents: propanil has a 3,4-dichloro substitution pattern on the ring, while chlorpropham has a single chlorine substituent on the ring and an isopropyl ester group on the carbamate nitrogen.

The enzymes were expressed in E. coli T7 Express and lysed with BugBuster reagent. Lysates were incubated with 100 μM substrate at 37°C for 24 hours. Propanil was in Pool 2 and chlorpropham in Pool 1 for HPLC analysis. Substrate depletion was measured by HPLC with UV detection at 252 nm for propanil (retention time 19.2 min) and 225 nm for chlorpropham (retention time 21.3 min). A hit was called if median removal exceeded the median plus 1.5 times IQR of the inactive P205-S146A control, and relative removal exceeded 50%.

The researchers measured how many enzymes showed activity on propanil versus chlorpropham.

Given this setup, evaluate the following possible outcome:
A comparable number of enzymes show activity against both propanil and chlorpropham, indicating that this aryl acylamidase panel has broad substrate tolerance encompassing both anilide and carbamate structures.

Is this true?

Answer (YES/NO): NO